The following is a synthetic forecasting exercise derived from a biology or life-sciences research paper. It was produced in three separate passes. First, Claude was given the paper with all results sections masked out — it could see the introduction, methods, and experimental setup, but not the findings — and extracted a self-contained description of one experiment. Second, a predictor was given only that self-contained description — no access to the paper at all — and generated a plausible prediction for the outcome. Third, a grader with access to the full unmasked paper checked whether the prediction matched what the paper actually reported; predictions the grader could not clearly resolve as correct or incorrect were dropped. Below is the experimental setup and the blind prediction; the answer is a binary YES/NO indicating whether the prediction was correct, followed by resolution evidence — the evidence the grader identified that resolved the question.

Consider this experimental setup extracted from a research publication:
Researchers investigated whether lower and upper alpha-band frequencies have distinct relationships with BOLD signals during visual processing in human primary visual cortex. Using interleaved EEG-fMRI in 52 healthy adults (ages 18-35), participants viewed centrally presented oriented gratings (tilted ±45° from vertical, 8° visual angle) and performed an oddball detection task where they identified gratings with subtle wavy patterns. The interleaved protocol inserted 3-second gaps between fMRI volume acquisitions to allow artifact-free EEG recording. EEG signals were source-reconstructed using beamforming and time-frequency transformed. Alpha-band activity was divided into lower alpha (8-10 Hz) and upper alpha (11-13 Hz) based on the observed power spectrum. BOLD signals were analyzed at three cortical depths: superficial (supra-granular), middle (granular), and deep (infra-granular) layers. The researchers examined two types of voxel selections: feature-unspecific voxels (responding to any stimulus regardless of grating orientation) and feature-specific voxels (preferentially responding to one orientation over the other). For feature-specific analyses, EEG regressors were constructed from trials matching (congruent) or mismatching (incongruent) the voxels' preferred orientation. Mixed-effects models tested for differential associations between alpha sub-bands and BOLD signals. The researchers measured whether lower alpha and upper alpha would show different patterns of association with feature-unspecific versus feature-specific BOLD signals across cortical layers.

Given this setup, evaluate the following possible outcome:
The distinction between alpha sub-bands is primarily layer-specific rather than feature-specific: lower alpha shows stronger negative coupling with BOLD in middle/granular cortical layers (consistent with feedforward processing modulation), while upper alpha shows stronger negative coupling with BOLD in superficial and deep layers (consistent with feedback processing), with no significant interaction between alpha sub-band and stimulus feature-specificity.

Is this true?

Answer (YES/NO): NO